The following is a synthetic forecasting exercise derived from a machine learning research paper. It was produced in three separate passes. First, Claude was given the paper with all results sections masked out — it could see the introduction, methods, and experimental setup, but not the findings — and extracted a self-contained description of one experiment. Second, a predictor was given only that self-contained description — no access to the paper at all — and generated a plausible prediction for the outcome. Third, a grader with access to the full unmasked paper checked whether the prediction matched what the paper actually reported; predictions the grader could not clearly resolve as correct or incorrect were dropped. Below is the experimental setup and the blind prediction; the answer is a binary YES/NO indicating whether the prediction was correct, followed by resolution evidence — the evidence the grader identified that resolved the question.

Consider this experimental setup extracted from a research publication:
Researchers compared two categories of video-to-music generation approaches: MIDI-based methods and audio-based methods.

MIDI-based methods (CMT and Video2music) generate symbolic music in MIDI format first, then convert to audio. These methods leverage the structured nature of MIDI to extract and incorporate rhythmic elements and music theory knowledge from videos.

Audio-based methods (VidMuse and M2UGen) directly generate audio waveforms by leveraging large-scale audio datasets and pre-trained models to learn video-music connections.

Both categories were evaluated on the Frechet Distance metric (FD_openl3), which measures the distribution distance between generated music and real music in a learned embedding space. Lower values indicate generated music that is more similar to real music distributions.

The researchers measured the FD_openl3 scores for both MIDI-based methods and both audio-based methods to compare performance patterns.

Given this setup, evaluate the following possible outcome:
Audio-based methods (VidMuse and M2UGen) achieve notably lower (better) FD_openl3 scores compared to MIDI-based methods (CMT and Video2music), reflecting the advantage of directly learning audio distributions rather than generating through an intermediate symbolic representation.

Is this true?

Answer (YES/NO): YES